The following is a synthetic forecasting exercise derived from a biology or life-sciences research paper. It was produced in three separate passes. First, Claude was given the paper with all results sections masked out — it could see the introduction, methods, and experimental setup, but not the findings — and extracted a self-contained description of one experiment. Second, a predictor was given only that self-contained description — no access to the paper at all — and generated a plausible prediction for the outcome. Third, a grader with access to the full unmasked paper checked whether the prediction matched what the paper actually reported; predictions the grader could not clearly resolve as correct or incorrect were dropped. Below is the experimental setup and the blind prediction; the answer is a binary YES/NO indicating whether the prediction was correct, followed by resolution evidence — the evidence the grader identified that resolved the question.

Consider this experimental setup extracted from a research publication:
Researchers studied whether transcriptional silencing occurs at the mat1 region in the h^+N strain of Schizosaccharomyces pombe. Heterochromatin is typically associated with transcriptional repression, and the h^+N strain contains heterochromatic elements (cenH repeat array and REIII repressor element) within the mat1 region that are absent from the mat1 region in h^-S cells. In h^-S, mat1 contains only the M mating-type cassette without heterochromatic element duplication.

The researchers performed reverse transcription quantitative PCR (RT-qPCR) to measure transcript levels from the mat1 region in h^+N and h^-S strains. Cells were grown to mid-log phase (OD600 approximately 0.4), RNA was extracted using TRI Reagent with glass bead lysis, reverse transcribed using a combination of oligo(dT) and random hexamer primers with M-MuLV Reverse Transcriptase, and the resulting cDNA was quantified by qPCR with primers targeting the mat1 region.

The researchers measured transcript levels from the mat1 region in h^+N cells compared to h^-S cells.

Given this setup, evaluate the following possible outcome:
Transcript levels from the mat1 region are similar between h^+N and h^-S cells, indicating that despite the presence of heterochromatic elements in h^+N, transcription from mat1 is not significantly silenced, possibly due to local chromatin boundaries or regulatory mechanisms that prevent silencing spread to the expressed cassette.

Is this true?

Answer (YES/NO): NO